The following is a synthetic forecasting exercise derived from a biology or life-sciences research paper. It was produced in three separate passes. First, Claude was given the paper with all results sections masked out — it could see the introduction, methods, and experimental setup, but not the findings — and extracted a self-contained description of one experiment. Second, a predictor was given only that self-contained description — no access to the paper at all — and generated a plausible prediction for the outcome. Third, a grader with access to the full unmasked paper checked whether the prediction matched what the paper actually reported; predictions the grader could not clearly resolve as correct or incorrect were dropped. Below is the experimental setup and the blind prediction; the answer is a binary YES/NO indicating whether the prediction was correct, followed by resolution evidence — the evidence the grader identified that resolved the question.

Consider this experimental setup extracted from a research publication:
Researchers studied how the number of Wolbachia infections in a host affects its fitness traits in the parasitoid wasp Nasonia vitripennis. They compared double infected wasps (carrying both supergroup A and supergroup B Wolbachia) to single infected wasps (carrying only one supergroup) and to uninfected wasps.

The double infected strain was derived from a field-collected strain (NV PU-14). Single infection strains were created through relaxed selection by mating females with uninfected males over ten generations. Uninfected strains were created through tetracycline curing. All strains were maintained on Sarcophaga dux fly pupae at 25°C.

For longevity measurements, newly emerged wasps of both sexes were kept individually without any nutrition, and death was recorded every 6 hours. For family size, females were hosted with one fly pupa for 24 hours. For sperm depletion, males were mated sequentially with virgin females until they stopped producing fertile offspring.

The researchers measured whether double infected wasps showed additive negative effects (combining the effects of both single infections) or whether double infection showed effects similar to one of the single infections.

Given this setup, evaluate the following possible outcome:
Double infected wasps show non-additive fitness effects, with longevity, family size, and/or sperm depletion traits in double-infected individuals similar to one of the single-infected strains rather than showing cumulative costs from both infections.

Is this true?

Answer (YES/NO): NO